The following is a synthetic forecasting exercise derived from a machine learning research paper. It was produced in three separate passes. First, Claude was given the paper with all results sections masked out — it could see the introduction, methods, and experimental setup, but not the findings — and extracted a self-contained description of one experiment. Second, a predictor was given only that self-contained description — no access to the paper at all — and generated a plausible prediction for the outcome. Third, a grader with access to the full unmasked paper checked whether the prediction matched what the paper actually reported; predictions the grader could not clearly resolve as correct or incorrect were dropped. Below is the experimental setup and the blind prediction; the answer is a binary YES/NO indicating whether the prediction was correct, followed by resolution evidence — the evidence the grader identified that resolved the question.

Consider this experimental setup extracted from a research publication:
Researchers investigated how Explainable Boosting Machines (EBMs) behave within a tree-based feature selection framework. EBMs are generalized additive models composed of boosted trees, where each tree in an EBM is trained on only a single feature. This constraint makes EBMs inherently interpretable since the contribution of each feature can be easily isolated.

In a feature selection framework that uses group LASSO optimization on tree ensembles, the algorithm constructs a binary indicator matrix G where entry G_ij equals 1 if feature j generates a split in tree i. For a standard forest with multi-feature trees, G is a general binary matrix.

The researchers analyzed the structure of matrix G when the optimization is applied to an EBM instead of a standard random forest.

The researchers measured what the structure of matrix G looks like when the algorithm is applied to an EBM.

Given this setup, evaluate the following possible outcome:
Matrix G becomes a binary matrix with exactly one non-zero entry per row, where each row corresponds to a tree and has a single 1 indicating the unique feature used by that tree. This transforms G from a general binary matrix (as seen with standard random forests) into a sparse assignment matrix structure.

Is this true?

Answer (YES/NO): NO